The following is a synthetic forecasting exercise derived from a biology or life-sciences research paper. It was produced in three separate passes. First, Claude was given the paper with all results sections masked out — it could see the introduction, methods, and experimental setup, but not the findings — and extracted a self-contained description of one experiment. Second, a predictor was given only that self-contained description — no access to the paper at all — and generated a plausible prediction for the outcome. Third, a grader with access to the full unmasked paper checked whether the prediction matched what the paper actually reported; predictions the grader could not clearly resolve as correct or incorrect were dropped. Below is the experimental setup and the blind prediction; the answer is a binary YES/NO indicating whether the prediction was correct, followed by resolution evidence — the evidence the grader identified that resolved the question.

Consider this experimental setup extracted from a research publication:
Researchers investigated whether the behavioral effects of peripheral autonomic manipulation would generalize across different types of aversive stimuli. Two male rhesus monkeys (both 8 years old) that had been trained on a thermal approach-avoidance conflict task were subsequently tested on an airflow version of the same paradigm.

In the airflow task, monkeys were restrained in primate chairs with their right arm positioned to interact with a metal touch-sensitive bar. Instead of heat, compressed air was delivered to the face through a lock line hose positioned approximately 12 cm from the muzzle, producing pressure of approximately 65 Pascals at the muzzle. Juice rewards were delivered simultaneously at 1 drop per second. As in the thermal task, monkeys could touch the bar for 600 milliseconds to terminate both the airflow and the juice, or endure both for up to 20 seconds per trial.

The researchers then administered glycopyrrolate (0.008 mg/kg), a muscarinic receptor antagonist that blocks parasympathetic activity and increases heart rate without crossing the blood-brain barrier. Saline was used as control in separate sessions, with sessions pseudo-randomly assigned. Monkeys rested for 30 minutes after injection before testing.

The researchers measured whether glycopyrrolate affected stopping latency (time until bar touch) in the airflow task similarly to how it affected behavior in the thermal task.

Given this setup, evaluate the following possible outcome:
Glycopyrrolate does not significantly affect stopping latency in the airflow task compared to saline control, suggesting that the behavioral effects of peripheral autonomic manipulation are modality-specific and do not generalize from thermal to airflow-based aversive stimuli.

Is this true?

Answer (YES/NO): NO